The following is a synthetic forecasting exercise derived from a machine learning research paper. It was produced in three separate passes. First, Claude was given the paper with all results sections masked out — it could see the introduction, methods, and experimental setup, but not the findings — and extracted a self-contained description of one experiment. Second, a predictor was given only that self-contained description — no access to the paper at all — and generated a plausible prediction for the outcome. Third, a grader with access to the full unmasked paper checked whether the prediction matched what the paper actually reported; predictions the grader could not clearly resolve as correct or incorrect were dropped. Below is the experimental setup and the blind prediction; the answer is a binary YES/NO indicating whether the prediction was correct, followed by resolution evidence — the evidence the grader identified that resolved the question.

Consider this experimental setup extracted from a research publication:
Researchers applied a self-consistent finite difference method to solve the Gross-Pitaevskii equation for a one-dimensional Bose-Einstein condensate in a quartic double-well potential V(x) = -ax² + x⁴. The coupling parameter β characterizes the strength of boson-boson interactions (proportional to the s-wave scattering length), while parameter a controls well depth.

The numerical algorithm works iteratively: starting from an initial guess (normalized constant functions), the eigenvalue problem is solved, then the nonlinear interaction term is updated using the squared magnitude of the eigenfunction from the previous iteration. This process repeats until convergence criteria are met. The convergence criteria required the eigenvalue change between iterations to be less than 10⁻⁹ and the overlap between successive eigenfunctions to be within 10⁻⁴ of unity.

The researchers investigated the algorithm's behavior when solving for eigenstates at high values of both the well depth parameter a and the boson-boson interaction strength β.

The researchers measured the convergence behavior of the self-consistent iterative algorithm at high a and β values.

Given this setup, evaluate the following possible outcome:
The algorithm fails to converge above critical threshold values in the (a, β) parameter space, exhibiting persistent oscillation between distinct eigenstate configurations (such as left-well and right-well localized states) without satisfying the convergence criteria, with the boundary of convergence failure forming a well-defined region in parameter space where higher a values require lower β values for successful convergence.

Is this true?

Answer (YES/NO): NO